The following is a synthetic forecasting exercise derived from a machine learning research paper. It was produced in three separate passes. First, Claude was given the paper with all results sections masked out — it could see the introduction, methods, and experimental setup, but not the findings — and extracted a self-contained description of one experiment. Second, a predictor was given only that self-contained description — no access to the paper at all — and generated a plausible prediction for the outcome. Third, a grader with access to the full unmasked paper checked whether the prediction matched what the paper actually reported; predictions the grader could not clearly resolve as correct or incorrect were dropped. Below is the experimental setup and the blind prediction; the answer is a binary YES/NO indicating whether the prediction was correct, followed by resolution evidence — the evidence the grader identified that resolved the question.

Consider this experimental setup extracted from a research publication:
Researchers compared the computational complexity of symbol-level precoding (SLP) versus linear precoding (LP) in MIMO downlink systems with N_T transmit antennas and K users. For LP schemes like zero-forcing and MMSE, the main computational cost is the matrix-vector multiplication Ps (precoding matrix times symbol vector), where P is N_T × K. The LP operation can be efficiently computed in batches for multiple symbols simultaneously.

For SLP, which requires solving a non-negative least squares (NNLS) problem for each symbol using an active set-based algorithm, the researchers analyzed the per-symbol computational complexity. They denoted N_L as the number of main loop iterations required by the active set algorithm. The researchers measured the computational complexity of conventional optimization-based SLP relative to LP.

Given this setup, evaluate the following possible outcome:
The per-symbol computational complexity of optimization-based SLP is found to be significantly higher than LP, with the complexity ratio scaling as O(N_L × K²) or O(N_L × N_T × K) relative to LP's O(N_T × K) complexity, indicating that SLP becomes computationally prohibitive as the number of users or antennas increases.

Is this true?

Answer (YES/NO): NO